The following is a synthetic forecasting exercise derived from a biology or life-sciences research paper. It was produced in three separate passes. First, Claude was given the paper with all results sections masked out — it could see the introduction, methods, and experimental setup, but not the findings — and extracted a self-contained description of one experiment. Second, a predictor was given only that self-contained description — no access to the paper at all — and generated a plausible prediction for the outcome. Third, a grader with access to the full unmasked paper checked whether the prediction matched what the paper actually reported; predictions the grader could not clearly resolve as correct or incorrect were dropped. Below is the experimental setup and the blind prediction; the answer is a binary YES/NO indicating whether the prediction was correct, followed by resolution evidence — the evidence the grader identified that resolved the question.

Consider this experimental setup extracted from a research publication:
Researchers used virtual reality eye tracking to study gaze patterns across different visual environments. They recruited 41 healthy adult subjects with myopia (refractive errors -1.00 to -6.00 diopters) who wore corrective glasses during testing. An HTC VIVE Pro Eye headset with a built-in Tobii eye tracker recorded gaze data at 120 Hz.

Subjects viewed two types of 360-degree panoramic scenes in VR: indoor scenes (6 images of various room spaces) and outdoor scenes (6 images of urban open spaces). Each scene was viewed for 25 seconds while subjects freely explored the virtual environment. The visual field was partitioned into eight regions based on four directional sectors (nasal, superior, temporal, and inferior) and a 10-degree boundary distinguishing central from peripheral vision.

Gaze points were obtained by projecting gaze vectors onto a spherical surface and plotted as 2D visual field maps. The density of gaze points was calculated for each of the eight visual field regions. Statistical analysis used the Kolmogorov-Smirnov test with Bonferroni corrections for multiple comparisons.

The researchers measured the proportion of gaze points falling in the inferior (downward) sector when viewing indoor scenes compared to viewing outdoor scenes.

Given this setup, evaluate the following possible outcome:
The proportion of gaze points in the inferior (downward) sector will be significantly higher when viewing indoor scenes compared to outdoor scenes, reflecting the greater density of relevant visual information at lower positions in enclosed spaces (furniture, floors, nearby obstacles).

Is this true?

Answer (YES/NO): NO